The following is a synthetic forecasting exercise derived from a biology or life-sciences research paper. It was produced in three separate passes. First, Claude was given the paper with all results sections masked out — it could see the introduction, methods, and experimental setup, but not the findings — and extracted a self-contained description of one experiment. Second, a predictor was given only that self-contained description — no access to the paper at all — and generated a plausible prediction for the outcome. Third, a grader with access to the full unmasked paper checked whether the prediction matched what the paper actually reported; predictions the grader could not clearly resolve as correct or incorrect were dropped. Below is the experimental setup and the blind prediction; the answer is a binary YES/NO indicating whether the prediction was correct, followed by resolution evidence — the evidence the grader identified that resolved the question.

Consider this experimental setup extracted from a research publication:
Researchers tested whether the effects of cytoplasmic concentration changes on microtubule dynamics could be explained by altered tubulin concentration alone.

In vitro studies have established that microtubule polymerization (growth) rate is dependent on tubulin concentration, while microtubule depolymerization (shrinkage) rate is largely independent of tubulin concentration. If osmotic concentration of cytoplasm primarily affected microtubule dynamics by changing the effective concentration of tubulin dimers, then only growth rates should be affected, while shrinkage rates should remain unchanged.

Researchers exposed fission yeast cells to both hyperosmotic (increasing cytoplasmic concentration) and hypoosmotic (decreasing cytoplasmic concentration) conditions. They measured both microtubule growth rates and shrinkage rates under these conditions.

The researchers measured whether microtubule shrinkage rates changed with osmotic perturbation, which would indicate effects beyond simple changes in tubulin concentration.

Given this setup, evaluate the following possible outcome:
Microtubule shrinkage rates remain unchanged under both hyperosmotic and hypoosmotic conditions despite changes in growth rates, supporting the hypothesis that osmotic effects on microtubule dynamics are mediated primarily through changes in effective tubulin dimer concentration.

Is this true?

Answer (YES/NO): NO